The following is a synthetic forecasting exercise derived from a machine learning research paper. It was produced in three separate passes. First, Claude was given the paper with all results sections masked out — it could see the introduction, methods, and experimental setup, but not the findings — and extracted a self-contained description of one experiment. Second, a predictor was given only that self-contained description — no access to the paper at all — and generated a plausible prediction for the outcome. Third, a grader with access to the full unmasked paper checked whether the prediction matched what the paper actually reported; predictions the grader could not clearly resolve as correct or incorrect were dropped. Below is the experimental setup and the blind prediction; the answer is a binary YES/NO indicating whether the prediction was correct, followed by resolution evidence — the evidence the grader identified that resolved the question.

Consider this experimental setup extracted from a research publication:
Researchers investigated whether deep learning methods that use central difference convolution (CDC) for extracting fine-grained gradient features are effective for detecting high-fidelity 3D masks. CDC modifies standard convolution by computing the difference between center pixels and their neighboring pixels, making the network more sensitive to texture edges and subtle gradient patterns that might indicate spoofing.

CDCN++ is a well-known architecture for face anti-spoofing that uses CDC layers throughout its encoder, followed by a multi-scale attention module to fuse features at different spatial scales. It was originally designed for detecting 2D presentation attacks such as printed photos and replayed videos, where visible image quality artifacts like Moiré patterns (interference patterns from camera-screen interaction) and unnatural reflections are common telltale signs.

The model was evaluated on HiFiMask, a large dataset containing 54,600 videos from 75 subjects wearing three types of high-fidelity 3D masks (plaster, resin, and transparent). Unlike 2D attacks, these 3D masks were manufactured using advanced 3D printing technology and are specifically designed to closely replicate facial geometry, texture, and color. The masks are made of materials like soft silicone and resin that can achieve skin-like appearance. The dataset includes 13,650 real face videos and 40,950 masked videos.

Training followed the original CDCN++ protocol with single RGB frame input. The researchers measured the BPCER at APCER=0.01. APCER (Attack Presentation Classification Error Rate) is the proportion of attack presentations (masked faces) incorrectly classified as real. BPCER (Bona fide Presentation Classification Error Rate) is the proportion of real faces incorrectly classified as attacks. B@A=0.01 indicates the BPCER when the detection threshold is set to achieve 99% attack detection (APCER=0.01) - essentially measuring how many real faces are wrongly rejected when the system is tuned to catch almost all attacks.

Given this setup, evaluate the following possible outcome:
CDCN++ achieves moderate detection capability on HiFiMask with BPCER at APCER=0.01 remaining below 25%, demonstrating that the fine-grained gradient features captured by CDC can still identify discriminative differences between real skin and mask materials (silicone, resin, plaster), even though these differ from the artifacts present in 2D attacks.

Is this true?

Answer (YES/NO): YES